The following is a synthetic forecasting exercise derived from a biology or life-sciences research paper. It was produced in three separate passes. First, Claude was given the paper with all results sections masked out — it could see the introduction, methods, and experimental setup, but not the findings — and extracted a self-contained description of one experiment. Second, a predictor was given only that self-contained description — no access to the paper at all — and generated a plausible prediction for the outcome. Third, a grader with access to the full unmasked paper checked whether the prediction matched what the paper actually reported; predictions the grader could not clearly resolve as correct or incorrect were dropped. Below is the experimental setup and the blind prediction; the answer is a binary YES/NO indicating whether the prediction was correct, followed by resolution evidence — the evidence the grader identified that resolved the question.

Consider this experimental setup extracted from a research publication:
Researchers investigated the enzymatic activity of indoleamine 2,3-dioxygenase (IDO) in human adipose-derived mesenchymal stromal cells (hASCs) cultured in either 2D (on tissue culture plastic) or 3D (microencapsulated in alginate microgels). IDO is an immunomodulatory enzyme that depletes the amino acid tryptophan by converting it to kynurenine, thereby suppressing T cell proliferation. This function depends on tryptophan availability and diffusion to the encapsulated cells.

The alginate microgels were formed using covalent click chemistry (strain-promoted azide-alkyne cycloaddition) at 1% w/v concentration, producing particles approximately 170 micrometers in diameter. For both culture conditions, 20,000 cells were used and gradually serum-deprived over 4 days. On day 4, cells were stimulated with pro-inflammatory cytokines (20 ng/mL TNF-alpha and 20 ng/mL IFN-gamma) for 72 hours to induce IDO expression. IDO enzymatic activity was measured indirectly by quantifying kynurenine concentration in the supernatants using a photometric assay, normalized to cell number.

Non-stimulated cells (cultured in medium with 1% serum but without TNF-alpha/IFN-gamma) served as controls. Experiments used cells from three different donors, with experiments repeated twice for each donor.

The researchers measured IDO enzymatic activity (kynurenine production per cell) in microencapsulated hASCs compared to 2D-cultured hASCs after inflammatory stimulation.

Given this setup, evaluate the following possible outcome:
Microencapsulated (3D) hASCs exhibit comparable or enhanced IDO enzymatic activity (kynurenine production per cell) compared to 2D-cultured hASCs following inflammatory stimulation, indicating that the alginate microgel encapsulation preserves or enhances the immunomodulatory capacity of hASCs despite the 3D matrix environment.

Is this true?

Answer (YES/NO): NO